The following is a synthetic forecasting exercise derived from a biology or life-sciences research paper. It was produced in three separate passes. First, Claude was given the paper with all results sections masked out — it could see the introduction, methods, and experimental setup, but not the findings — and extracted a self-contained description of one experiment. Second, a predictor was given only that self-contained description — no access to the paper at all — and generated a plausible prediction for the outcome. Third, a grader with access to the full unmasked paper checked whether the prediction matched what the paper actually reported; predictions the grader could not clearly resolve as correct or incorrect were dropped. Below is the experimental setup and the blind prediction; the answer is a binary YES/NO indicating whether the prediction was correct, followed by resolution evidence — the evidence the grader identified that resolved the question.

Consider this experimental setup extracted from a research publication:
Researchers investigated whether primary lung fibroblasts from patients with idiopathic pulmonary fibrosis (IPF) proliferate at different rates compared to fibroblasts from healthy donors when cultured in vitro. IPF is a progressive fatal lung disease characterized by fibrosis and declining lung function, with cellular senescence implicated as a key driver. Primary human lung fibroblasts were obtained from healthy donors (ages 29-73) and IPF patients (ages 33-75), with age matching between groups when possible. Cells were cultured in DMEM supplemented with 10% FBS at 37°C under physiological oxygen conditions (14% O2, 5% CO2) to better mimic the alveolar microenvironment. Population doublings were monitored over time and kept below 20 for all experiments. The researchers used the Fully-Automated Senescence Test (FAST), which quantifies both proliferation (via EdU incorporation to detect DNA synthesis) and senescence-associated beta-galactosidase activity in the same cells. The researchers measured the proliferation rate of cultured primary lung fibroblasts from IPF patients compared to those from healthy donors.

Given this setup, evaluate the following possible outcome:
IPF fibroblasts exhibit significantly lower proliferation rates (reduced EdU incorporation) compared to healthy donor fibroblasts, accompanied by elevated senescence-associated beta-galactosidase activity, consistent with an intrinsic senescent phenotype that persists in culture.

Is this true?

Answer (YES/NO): NO